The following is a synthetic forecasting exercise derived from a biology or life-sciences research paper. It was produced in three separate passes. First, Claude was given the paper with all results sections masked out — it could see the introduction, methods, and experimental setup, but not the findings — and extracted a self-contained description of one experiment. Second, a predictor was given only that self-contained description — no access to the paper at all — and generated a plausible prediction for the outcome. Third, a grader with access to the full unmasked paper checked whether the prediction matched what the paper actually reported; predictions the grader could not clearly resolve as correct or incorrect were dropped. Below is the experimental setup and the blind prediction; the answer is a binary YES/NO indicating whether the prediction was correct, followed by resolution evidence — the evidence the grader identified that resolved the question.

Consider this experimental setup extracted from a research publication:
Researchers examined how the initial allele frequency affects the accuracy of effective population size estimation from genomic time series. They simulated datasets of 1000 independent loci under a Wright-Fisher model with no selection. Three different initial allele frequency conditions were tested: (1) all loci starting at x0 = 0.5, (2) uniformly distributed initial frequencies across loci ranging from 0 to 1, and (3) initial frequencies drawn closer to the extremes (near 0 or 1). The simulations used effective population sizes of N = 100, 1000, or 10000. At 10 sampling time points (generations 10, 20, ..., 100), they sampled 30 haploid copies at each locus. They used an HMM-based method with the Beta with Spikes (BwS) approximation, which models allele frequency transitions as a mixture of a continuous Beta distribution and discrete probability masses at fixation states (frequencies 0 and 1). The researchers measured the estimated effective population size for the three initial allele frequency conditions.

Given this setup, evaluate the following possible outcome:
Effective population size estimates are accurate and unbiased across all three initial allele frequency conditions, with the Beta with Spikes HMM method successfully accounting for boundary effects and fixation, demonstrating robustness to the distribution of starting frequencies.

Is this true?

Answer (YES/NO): YES